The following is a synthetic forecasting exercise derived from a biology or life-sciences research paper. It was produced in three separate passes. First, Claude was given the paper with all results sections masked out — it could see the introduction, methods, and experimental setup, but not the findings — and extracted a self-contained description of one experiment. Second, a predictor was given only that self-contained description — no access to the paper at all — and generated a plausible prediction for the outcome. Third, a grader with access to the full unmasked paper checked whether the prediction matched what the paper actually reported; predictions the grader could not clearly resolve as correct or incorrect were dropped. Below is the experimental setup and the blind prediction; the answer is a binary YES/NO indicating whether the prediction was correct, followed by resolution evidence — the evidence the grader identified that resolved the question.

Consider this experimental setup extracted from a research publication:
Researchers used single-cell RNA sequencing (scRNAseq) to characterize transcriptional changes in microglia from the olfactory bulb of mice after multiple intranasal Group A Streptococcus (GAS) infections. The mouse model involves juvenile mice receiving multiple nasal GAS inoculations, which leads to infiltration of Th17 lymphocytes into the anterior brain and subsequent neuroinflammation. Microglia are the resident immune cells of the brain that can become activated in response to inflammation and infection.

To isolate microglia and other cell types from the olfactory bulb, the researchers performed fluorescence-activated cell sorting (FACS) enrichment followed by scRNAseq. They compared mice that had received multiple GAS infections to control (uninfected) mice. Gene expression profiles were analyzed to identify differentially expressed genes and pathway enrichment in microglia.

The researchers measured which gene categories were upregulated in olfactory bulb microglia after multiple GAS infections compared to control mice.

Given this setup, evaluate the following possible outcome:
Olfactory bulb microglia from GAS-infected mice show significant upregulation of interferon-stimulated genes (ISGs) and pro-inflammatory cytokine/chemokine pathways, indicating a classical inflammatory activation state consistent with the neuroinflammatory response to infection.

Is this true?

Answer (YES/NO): YES